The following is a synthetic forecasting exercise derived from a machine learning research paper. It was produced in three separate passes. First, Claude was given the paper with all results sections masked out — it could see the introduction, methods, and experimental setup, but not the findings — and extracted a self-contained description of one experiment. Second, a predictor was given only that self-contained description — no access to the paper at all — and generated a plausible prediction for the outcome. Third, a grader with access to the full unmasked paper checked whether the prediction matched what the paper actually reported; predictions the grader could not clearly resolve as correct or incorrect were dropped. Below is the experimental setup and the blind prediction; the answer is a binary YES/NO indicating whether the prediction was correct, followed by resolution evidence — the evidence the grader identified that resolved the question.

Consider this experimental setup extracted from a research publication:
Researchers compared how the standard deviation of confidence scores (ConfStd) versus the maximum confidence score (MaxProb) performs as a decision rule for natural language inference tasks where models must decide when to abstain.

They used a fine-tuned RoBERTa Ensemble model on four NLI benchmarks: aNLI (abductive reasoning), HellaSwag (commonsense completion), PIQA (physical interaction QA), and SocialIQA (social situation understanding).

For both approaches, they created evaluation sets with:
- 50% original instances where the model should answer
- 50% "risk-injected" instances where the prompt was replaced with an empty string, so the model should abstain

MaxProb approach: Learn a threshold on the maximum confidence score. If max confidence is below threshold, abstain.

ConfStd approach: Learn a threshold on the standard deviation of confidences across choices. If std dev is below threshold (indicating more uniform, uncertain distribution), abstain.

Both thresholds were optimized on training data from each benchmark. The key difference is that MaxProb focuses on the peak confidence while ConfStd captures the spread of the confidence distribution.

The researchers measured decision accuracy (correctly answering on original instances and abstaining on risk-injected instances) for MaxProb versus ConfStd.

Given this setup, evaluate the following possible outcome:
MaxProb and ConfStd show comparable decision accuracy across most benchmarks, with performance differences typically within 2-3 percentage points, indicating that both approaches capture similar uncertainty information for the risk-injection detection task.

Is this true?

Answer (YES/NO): NO